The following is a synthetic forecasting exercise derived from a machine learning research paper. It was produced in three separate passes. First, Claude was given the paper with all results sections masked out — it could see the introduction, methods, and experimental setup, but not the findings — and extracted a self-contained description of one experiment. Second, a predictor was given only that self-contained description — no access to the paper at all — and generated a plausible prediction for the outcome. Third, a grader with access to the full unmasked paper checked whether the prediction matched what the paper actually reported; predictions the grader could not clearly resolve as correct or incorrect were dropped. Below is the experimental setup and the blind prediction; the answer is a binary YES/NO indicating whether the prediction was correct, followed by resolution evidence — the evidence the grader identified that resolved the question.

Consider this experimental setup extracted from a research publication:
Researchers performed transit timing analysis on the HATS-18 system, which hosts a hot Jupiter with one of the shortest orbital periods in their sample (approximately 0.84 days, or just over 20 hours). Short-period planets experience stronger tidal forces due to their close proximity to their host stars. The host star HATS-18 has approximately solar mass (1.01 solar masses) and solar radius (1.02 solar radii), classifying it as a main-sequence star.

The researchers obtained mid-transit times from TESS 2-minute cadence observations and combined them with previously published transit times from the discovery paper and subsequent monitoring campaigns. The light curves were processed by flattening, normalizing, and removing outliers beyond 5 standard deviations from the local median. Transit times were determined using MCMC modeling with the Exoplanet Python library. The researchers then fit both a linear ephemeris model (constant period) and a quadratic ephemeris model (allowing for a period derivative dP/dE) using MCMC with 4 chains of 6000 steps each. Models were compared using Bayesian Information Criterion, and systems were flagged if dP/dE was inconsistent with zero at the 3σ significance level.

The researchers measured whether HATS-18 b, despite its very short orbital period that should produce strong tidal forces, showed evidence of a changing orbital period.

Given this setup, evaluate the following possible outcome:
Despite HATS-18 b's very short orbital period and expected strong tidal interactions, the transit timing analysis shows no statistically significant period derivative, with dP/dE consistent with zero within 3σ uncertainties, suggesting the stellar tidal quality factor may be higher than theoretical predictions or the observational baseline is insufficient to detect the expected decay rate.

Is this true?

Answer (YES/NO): NO